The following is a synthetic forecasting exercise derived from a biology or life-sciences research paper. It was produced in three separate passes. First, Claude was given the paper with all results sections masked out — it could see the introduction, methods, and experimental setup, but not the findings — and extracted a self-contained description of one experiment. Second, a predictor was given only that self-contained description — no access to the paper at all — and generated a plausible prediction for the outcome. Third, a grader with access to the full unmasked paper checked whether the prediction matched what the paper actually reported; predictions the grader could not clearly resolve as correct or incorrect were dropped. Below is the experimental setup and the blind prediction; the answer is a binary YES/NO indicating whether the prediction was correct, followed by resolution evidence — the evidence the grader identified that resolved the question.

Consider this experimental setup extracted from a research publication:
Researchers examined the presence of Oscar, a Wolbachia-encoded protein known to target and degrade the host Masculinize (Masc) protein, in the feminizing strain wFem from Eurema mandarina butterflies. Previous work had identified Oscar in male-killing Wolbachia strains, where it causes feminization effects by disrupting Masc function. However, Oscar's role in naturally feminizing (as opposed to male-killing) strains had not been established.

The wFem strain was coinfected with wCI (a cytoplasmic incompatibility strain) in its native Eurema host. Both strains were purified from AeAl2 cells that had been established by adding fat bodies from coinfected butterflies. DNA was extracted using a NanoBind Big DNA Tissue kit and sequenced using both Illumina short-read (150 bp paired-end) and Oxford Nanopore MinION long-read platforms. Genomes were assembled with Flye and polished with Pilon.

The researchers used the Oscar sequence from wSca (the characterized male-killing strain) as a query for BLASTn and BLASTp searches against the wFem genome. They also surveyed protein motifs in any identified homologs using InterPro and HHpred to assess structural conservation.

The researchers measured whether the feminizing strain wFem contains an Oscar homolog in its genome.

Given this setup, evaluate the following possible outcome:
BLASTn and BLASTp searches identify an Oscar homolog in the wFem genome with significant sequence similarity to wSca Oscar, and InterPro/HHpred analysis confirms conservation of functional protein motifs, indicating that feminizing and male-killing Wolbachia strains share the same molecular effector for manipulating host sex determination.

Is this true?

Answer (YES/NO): YES